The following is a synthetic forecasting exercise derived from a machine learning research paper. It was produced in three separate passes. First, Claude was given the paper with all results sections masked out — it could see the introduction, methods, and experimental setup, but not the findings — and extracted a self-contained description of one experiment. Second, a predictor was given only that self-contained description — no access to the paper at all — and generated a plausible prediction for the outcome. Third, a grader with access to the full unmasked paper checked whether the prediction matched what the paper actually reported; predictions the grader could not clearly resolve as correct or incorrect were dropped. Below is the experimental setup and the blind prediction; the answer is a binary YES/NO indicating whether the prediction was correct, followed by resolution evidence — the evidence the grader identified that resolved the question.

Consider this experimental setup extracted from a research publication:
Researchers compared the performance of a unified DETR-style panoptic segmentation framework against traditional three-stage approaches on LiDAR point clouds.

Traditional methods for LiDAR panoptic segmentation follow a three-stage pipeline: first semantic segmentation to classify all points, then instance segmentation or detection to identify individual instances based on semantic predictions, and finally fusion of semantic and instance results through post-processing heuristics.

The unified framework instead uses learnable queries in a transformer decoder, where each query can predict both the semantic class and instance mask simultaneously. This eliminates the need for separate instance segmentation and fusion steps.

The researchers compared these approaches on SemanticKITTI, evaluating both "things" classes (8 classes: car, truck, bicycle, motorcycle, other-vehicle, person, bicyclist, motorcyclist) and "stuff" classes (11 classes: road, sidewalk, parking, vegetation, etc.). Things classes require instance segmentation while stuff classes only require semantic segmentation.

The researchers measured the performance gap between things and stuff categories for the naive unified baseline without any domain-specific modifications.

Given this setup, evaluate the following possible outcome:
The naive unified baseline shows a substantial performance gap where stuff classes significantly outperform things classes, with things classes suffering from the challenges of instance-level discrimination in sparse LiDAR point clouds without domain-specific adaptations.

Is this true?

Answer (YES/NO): NO